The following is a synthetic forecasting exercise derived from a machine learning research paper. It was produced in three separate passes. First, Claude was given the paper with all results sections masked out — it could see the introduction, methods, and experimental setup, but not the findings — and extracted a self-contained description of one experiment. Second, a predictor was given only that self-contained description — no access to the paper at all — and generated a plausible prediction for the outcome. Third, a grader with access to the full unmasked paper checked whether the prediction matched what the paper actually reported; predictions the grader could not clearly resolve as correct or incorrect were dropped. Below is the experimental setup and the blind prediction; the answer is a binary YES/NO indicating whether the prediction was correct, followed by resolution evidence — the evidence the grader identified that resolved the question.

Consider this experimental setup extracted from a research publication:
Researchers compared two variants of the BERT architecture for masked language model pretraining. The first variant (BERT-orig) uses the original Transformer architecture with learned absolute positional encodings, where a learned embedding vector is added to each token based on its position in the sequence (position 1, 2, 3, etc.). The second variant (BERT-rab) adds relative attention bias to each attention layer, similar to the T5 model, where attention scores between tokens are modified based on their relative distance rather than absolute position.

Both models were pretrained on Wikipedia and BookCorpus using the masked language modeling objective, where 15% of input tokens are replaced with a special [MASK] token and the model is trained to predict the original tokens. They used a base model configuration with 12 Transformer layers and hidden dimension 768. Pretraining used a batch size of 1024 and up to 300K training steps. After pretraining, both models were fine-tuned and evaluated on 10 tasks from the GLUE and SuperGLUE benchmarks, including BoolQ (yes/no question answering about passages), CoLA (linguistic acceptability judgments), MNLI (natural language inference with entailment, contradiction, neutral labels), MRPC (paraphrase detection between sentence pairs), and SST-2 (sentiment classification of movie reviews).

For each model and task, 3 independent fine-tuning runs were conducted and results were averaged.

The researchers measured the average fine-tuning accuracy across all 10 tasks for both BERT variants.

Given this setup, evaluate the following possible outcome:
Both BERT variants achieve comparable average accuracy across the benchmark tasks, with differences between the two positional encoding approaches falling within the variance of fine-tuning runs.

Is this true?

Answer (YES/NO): NO